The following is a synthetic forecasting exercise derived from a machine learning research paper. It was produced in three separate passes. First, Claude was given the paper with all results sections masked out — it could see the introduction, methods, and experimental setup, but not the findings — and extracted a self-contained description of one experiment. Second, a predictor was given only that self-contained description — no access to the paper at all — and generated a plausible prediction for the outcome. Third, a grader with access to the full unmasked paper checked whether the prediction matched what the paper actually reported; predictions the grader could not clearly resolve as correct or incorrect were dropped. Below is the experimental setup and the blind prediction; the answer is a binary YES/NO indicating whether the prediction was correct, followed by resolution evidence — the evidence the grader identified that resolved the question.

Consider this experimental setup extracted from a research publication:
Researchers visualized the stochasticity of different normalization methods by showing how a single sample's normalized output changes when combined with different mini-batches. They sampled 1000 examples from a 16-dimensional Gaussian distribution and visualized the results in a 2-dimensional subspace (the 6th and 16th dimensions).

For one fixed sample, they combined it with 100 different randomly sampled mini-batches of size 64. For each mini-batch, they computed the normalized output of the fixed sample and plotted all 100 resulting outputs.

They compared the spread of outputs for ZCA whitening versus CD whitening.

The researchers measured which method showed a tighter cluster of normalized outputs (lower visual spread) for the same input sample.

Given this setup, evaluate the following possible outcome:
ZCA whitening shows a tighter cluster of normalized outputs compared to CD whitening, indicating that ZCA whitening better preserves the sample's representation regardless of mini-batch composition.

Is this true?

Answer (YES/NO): YES